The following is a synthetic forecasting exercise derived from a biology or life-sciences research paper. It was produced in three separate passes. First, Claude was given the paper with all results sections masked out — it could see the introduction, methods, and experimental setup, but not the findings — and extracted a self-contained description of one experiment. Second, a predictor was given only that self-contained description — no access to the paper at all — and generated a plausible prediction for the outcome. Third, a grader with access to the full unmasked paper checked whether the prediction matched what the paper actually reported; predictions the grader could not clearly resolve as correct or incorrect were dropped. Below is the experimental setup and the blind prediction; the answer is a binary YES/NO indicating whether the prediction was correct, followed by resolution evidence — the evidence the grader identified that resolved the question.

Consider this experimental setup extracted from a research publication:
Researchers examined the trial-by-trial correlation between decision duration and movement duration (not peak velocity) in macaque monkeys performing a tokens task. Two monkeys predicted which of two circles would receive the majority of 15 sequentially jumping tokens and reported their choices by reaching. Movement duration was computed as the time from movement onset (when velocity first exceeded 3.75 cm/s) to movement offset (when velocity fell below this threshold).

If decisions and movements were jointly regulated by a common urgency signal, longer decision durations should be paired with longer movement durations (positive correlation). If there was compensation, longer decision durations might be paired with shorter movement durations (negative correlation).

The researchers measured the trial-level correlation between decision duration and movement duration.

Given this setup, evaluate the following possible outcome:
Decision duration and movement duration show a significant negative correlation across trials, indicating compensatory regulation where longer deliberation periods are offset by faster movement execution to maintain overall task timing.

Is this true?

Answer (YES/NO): NO